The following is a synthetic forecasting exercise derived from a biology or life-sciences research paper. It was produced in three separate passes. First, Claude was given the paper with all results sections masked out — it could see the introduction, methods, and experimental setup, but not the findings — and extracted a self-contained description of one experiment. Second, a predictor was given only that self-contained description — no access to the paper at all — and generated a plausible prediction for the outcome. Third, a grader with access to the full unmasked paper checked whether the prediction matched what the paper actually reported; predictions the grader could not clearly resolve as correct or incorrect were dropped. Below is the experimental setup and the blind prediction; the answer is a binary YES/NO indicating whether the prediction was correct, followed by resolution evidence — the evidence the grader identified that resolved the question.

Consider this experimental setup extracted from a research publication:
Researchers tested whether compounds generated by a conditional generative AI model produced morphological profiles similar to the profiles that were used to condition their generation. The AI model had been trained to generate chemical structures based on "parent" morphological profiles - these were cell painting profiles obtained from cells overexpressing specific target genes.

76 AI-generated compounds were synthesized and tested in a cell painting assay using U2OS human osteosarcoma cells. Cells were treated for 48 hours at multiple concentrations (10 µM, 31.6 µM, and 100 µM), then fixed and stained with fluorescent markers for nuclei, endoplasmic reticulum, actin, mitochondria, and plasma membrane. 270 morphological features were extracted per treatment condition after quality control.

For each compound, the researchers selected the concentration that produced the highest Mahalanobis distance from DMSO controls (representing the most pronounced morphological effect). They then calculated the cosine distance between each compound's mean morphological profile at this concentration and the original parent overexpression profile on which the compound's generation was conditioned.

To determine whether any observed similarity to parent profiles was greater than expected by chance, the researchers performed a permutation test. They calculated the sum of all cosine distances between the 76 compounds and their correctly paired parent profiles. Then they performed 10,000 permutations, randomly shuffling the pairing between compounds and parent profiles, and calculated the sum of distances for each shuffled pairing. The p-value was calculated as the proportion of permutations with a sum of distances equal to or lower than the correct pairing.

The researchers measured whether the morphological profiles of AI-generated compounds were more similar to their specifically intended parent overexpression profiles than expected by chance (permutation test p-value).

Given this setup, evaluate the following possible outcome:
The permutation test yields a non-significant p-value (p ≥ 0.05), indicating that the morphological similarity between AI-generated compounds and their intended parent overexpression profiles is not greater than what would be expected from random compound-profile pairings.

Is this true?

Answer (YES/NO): NO